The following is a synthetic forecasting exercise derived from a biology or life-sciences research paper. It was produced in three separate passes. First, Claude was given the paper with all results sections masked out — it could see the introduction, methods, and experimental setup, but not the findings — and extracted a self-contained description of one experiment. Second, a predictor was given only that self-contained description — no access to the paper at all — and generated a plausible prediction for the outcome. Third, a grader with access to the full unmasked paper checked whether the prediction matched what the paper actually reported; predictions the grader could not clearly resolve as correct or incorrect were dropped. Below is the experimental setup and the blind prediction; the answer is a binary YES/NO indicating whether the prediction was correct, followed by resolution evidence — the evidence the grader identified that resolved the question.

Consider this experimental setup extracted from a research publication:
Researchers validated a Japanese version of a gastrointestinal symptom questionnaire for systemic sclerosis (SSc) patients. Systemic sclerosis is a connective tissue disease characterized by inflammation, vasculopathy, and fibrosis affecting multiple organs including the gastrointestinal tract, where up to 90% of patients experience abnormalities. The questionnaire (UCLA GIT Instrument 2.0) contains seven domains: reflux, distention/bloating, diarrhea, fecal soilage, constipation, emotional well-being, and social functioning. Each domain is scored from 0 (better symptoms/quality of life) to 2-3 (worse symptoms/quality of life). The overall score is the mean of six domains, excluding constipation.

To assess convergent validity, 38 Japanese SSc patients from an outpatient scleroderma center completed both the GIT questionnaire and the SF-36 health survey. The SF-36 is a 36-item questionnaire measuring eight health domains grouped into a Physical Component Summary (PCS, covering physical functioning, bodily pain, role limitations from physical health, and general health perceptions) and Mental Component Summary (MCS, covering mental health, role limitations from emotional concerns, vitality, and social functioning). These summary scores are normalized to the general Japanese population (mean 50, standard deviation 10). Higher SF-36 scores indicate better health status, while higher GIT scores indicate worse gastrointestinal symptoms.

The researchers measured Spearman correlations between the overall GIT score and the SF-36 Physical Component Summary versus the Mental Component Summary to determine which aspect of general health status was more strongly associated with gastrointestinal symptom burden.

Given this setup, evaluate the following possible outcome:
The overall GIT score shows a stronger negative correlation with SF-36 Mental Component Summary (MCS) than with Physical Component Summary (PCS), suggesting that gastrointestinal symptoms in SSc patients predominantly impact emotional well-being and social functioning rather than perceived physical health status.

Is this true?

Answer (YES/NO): NO